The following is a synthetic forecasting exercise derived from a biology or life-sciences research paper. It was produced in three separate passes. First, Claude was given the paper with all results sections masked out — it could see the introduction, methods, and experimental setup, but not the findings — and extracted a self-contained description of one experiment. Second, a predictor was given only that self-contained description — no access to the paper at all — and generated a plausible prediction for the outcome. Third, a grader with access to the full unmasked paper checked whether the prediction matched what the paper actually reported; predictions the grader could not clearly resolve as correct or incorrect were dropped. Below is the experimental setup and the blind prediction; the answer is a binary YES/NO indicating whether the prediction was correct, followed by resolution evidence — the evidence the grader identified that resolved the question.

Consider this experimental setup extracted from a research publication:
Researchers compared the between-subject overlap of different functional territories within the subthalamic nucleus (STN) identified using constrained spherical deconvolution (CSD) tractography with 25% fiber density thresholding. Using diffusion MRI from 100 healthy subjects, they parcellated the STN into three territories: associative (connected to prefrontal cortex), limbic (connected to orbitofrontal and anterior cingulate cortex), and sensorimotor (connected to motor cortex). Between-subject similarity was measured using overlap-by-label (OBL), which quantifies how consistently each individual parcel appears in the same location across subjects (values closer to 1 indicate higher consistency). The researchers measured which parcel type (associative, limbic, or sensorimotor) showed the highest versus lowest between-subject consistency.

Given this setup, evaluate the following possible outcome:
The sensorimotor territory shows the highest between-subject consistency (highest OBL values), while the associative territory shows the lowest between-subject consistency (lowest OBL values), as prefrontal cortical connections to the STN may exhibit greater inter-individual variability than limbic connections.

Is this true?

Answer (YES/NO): NO